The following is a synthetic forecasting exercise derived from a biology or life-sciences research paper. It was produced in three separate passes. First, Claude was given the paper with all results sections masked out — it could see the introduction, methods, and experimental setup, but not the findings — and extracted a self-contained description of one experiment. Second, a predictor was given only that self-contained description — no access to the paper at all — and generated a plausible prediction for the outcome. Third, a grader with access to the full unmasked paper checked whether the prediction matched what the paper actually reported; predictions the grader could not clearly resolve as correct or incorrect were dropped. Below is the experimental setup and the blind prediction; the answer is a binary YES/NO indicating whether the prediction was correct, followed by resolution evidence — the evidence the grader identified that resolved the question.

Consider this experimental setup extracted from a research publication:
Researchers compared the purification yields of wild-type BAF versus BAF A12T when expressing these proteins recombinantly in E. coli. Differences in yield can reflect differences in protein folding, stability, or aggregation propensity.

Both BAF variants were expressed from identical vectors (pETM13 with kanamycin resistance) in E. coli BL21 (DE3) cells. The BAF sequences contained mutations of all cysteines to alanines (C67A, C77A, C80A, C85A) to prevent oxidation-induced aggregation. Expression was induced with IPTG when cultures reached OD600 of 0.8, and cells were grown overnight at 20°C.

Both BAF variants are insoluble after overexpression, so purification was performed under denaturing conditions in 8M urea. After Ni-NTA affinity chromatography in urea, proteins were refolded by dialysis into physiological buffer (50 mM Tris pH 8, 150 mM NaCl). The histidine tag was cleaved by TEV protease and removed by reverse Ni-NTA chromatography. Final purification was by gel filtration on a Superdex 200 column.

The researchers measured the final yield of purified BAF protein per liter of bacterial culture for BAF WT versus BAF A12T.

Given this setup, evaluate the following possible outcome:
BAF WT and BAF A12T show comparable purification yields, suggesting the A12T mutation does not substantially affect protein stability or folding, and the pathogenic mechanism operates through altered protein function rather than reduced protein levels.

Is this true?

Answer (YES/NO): NO